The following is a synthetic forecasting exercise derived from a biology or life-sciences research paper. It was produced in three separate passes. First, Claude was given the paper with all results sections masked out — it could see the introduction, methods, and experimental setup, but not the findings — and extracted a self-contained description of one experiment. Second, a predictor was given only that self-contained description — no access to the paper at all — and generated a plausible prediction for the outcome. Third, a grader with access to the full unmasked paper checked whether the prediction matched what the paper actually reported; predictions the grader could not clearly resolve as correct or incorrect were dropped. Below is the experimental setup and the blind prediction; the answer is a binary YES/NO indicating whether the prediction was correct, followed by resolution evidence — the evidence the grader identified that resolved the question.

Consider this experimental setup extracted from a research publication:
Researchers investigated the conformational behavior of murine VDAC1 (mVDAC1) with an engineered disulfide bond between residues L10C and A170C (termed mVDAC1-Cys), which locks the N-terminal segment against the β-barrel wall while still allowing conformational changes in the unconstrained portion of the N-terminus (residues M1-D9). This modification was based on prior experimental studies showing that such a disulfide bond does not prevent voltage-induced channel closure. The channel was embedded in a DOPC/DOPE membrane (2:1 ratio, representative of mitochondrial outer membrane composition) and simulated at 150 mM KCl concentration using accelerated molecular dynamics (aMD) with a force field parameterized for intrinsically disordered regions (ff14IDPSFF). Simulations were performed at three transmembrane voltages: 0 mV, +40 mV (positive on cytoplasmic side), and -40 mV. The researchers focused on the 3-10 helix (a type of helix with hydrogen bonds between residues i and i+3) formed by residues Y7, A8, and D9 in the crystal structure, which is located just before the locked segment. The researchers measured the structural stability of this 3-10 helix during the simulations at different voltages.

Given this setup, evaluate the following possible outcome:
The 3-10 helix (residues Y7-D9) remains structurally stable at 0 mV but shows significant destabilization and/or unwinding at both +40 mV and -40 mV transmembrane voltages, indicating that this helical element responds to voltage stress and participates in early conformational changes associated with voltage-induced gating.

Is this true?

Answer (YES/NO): NO